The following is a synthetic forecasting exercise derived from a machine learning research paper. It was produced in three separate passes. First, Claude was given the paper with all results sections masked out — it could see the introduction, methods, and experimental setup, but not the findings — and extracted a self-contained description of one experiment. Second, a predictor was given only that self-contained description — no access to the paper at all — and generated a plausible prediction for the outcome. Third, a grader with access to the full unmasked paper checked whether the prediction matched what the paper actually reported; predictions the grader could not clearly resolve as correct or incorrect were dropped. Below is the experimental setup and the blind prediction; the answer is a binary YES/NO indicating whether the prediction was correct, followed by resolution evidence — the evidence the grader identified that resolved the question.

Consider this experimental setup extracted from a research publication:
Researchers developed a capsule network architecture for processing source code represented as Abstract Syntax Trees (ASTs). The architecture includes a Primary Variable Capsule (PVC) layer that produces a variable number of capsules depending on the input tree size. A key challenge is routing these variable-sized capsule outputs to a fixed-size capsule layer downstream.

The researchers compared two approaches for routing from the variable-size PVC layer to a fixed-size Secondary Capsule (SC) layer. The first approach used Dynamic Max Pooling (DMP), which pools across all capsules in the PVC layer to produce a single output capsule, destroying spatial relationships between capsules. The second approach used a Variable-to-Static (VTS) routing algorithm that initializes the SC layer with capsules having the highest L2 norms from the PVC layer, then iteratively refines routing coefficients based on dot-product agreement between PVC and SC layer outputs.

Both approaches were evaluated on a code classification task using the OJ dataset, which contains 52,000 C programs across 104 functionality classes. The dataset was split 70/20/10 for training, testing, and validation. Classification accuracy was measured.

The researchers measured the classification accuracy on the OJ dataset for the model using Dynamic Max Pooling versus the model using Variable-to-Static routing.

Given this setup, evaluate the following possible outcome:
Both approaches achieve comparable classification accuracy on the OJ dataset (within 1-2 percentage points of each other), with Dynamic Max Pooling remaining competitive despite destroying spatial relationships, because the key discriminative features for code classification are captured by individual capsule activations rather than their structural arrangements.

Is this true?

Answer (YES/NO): NO